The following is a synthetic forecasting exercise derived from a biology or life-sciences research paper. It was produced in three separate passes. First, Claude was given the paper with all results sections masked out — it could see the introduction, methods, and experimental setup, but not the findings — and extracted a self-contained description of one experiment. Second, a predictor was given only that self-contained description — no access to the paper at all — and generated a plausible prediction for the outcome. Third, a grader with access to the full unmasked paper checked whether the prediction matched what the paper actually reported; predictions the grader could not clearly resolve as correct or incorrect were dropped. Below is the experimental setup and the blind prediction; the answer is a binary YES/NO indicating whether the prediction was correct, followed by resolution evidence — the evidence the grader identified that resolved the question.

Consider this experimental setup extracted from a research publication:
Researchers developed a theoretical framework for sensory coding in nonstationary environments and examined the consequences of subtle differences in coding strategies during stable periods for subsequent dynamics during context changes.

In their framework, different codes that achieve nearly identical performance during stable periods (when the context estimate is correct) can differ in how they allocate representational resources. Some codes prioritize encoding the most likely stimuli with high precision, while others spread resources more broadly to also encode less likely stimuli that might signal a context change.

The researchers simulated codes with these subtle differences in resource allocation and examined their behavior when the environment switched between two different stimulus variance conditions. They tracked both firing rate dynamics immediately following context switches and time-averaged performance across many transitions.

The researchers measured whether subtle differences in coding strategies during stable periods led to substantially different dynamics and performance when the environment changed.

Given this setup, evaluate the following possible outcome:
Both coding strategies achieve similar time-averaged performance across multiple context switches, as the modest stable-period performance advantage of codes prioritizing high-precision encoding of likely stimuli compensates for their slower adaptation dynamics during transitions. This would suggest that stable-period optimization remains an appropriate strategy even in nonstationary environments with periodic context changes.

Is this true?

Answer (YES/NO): NO